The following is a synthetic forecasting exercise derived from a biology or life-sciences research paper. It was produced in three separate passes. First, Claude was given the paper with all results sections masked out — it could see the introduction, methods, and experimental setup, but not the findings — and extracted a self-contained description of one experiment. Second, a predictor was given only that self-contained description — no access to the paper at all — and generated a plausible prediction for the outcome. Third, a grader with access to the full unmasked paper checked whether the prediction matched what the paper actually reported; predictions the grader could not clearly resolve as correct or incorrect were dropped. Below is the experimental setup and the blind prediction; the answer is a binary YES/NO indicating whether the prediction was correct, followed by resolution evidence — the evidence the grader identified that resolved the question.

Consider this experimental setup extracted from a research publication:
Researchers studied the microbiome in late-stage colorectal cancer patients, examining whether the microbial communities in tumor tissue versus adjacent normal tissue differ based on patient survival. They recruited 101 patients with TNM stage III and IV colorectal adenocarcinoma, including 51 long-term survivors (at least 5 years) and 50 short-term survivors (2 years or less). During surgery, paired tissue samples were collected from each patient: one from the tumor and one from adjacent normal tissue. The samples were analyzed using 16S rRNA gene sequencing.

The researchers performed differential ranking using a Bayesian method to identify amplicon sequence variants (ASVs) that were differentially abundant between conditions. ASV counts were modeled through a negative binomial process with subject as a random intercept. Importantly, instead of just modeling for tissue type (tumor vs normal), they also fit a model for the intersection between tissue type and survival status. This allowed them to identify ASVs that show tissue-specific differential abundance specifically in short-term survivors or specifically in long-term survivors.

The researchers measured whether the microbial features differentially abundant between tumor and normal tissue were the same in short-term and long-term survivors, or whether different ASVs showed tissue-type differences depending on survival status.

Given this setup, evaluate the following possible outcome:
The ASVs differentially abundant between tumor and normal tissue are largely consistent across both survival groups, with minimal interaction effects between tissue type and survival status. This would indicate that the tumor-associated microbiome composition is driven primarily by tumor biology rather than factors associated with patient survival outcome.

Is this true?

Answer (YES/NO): NO